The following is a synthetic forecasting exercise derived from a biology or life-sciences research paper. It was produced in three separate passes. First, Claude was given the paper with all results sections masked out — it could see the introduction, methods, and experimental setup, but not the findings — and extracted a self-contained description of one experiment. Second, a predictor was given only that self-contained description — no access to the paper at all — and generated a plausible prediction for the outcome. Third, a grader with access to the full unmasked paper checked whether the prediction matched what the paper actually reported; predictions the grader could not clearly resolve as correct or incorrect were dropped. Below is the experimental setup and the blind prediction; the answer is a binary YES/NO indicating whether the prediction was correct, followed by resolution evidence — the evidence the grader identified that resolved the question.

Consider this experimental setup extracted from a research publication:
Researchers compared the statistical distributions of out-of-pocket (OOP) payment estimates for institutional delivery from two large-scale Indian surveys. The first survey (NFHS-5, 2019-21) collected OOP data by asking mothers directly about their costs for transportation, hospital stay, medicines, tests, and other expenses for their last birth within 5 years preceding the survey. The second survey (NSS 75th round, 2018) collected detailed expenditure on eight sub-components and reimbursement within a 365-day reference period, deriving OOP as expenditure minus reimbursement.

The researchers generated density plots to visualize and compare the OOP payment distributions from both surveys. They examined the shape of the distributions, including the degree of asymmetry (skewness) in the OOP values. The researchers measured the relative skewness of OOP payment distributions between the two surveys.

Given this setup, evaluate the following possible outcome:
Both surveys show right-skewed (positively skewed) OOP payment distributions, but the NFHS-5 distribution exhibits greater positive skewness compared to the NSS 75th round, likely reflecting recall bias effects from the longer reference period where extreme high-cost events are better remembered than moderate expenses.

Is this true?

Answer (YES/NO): NO